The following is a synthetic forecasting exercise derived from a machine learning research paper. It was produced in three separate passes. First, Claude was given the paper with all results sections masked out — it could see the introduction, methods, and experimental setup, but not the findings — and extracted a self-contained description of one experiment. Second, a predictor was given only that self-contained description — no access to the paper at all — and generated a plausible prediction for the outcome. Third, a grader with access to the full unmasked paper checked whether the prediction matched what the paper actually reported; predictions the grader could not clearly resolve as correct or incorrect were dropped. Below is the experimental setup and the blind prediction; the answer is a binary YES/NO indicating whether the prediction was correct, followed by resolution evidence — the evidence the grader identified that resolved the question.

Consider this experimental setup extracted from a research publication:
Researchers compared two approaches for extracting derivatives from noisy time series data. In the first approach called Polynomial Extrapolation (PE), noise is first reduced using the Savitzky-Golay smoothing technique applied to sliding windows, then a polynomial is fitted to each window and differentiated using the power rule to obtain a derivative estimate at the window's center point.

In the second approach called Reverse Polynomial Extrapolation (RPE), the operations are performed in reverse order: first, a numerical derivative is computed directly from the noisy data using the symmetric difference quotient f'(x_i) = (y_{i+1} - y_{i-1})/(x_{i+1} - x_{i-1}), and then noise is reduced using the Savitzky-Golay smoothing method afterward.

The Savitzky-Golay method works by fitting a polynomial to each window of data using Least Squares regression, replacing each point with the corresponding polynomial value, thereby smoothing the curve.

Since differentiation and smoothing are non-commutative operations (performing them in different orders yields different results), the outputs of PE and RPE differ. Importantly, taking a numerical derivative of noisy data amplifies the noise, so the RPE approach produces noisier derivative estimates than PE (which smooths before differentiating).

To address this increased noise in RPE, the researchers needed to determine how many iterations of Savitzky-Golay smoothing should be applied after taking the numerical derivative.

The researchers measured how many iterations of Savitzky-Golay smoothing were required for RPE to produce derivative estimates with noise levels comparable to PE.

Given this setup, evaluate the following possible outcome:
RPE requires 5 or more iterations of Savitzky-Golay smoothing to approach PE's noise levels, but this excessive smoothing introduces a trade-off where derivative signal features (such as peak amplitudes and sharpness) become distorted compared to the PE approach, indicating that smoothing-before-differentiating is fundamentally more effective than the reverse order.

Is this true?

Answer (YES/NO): NO